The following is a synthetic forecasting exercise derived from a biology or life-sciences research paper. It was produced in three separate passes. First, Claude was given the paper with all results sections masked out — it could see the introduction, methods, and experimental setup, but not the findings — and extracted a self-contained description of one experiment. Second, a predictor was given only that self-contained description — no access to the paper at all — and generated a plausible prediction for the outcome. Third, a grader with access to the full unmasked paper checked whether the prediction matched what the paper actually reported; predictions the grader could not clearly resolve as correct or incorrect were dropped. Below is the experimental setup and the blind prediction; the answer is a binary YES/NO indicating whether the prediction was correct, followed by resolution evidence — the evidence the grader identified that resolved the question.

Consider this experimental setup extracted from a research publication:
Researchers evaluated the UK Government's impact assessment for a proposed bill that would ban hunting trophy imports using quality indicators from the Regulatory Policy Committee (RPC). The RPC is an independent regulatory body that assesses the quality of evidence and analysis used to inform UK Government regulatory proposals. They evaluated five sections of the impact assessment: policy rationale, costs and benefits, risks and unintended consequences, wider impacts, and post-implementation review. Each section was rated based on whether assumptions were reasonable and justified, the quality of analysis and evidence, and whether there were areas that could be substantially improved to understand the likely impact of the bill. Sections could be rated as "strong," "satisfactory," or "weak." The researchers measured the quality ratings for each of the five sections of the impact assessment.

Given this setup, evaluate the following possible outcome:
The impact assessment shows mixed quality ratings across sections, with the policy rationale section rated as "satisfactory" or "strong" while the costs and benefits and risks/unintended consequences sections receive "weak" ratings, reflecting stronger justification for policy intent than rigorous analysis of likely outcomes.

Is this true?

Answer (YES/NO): NO